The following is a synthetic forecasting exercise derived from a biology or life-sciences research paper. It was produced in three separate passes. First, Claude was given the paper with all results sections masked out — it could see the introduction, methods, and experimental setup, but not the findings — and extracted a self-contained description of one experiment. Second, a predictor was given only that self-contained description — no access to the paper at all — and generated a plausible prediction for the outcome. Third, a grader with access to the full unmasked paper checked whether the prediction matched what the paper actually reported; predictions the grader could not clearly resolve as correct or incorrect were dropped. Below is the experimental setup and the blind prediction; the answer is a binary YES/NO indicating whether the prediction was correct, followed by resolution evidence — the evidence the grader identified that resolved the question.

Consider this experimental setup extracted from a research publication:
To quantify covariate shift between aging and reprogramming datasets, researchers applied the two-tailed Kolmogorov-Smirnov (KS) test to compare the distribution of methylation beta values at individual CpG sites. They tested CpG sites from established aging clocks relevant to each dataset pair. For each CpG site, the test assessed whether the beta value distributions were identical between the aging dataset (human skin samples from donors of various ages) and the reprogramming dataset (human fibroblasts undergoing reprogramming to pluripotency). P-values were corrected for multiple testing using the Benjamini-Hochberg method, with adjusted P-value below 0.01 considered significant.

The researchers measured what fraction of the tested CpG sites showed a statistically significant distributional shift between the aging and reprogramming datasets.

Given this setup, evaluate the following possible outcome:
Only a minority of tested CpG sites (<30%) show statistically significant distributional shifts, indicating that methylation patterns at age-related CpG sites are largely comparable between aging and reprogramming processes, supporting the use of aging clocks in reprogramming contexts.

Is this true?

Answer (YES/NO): NO